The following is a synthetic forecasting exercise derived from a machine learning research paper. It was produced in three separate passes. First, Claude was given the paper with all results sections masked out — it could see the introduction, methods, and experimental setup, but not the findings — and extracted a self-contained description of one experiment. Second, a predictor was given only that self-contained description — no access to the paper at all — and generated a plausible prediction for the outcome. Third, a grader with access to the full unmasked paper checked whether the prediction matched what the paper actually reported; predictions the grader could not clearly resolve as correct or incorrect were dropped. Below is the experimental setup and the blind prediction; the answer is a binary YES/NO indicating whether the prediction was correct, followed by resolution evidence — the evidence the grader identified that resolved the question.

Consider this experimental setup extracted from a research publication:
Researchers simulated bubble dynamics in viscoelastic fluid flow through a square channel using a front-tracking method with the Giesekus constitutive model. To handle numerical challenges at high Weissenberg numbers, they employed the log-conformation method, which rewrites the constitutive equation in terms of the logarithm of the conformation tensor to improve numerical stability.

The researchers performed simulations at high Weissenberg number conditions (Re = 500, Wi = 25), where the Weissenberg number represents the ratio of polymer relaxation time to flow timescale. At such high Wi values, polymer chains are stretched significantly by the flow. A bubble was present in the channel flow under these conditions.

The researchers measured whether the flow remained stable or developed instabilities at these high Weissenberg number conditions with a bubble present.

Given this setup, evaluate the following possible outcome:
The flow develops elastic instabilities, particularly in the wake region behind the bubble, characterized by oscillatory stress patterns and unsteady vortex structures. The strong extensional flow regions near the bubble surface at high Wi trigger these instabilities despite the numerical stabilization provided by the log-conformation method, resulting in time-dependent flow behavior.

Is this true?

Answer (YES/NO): NO